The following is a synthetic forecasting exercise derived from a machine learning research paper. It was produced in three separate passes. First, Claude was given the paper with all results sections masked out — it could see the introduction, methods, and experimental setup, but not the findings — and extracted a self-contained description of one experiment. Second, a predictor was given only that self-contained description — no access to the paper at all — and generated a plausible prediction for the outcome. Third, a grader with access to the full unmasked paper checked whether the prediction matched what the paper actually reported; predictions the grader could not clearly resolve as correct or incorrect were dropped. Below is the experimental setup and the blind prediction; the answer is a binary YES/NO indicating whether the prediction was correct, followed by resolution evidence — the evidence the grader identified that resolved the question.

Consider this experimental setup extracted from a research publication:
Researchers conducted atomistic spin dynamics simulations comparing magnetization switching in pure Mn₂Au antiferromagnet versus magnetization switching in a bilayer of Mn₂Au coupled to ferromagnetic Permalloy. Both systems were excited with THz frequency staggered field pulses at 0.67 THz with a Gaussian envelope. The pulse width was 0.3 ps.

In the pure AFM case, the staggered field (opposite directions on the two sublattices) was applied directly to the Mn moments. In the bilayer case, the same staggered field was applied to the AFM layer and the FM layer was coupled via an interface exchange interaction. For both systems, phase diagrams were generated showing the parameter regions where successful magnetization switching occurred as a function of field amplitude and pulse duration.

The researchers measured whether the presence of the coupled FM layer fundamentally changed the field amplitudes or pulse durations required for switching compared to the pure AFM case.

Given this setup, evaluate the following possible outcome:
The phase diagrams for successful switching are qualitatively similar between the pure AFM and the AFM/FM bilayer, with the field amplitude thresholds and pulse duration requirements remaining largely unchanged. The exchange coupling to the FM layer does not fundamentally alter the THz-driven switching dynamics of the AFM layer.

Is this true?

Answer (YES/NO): NO